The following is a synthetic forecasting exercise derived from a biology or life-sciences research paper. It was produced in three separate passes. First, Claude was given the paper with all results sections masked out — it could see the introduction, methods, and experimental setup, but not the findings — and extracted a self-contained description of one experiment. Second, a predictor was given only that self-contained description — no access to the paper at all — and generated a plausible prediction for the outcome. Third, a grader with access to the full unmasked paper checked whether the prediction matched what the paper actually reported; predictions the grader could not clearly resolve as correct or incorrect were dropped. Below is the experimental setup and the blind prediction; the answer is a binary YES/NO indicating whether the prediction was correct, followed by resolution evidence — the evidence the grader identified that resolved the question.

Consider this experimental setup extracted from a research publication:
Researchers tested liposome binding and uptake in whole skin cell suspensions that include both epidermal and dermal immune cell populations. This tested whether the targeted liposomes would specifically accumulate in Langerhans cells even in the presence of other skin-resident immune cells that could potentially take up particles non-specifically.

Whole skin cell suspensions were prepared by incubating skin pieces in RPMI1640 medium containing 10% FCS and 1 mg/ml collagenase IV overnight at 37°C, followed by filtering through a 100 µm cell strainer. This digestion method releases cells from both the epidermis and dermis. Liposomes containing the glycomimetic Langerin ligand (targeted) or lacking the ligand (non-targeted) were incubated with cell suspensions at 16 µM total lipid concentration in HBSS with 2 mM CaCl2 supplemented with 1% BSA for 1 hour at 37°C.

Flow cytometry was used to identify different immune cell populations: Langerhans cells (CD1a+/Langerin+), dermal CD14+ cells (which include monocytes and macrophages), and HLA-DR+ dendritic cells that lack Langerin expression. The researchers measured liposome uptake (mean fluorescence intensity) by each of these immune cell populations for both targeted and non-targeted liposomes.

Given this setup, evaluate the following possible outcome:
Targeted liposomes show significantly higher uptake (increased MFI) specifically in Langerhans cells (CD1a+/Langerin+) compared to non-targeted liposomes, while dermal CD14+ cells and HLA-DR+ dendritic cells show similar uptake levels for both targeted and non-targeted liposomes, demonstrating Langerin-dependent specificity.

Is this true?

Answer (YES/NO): YES